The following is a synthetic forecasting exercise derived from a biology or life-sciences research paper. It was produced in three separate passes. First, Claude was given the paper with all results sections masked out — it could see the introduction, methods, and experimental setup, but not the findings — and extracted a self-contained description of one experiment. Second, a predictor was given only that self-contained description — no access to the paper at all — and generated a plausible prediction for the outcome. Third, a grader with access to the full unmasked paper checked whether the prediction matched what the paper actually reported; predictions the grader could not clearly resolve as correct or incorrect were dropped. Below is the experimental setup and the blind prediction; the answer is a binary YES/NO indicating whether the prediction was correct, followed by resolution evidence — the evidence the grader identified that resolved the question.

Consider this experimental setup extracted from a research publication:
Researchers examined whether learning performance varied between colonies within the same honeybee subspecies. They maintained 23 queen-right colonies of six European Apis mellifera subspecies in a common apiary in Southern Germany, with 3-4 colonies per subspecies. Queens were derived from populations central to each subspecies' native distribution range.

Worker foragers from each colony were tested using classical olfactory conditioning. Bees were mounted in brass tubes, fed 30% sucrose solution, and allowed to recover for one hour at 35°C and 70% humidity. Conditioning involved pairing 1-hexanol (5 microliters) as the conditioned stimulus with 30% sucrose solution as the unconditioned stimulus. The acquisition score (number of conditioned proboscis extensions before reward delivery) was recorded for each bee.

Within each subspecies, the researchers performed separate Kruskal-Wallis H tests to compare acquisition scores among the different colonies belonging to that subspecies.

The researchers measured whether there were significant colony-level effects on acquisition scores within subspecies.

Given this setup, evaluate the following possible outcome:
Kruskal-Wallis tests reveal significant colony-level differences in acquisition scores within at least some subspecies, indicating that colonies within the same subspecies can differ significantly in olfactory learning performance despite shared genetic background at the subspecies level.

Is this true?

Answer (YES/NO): NO